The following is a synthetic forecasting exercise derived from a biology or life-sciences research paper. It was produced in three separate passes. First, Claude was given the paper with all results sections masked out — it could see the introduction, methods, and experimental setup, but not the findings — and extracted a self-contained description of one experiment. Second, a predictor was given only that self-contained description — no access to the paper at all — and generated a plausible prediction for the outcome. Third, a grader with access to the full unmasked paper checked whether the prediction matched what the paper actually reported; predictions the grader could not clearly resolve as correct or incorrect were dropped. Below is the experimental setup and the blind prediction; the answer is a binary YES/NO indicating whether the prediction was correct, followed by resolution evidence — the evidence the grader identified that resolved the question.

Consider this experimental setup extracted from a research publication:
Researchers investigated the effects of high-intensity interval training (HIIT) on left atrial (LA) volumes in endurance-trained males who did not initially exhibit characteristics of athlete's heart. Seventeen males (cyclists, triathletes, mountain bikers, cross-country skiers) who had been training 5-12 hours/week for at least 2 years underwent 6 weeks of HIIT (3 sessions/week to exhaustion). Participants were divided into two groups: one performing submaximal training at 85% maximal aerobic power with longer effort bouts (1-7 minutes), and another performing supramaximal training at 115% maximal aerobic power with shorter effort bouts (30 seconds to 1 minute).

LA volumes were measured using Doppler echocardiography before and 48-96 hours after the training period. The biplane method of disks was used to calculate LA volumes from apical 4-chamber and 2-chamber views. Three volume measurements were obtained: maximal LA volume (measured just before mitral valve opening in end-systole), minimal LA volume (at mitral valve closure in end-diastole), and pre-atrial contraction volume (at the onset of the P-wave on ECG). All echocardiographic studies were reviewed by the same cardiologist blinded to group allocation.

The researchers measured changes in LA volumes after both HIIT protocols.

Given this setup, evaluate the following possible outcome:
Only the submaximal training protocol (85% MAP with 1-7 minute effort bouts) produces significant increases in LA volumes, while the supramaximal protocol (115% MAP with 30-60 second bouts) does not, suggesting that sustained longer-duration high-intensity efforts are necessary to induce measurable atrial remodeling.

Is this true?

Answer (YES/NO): NO